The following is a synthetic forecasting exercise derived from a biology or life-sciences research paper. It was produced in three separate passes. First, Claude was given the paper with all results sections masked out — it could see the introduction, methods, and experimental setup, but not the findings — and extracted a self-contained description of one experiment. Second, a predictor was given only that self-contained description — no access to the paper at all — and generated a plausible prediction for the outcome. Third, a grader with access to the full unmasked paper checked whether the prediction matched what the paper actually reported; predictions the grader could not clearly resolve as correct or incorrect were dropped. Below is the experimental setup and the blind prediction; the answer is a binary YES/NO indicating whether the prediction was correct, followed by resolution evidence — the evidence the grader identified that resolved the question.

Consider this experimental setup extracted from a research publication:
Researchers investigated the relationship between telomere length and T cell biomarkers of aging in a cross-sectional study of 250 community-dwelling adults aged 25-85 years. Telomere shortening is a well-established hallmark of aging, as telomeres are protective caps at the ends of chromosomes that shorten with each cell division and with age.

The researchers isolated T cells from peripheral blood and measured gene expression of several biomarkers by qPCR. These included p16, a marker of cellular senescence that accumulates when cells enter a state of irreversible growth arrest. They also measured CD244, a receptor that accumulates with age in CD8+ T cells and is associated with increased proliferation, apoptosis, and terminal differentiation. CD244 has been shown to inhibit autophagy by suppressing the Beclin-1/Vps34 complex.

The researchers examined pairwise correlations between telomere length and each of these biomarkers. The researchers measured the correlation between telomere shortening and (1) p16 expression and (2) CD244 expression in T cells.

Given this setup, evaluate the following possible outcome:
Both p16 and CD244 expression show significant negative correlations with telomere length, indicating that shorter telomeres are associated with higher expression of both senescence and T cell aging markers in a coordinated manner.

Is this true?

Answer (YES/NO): YES